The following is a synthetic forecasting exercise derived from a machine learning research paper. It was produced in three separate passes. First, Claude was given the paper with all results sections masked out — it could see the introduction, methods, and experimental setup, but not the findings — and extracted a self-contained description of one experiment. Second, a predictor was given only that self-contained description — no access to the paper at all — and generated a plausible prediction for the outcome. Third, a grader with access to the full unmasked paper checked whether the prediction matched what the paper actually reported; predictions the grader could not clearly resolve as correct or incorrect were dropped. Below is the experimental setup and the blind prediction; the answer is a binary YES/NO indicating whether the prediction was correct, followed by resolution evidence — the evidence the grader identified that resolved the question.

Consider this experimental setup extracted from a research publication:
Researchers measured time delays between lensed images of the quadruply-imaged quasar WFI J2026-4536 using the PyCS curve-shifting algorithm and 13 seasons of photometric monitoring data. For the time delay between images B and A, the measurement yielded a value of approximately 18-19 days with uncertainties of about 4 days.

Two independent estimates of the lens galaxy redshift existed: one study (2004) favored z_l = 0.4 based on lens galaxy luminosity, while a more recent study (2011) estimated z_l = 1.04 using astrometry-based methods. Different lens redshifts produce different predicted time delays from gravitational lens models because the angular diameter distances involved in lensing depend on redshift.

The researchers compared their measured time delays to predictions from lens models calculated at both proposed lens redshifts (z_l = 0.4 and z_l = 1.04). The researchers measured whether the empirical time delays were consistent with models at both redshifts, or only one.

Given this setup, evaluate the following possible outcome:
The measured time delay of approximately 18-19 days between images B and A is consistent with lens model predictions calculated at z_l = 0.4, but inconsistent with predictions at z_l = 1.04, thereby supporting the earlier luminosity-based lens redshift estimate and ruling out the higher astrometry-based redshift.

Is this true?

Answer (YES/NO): NO